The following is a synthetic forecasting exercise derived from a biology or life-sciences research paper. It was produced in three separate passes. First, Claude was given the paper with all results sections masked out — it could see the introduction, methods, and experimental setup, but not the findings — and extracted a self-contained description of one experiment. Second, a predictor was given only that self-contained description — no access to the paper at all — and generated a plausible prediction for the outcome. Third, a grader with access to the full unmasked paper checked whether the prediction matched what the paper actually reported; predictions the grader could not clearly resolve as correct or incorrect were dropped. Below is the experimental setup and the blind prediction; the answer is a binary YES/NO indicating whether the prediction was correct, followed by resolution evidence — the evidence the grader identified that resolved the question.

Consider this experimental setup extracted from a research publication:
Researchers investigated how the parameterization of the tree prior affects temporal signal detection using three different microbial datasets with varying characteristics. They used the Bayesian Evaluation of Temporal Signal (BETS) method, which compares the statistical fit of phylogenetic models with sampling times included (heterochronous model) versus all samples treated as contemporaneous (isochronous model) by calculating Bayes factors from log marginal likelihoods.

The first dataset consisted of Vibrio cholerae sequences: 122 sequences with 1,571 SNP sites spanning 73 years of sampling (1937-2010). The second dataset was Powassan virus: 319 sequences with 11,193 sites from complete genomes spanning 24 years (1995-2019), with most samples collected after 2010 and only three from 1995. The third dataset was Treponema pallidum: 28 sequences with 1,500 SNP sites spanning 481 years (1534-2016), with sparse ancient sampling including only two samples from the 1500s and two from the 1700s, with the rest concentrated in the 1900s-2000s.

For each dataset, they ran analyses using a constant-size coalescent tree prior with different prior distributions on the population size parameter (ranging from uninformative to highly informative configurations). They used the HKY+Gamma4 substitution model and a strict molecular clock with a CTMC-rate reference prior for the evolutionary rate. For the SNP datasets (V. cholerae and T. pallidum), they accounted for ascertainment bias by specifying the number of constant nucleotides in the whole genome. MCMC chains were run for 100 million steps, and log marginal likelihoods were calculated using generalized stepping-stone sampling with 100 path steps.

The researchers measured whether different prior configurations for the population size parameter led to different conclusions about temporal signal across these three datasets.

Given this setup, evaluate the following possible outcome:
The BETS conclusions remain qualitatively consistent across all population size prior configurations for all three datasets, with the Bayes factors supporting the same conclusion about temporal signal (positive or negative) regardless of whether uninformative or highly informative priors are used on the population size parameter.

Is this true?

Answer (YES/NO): NO